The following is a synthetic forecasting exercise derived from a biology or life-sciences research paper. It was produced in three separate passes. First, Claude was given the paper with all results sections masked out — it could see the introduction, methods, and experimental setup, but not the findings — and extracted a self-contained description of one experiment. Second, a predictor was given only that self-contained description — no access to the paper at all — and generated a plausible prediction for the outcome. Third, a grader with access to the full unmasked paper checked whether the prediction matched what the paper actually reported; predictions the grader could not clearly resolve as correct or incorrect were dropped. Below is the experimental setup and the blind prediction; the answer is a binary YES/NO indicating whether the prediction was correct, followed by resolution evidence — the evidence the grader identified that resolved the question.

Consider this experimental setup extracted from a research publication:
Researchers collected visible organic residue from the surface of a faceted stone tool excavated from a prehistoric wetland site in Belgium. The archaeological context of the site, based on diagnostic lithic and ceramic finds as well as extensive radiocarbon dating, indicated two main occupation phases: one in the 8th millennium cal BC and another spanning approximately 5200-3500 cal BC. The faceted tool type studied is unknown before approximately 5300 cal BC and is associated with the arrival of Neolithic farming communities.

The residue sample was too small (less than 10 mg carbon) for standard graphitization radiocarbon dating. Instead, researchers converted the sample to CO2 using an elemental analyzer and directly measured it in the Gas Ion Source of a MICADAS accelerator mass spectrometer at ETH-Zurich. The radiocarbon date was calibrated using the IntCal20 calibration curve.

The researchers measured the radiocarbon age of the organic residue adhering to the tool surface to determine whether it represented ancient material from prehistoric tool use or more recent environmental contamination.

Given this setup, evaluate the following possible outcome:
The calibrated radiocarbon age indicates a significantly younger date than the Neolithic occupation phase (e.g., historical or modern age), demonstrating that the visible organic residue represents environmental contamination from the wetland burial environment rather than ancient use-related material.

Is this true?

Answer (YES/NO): NO